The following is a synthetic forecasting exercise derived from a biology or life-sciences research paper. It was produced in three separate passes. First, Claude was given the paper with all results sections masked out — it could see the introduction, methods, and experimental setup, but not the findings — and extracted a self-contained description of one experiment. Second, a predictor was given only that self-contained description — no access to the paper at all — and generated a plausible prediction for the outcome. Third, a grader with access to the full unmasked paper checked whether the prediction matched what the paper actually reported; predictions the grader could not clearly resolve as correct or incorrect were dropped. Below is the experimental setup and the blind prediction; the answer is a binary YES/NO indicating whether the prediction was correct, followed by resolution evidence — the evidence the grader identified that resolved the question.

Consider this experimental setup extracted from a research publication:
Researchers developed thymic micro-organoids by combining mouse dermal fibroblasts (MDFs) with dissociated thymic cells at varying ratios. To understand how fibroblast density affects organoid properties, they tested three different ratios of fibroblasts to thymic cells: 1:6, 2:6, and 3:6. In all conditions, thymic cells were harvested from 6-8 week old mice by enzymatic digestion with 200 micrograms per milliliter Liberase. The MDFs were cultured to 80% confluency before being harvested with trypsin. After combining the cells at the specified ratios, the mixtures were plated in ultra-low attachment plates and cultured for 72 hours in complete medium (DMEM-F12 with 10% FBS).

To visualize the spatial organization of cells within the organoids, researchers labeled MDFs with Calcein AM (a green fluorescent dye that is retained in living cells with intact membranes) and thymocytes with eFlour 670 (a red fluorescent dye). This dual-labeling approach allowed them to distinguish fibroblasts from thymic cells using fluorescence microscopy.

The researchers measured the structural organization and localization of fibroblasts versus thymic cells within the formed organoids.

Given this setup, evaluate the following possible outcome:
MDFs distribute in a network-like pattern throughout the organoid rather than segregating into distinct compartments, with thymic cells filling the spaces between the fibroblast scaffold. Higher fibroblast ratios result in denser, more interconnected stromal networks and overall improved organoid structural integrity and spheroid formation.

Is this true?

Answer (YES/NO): NO